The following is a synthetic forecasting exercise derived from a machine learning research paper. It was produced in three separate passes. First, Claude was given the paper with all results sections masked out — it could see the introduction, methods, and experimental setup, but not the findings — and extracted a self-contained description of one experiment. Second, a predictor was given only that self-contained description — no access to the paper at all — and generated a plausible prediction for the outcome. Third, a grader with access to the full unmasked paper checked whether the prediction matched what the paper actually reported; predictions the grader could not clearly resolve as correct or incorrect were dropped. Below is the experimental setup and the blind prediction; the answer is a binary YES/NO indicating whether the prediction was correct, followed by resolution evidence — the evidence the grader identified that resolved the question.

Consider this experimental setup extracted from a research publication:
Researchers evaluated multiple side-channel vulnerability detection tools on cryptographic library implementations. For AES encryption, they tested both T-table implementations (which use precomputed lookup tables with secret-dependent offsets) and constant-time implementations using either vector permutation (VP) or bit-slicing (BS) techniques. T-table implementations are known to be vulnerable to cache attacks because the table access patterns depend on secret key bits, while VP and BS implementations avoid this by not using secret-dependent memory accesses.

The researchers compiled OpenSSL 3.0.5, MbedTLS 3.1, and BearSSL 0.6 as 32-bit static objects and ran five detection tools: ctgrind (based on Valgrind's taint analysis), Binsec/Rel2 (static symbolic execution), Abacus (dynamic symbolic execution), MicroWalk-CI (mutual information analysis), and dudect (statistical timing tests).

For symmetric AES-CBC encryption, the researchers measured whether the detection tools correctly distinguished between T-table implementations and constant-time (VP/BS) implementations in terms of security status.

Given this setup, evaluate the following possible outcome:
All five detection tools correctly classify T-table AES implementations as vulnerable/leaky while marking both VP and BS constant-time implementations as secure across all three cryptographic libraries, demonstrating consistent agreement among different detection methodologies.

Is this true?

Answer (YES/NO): NO